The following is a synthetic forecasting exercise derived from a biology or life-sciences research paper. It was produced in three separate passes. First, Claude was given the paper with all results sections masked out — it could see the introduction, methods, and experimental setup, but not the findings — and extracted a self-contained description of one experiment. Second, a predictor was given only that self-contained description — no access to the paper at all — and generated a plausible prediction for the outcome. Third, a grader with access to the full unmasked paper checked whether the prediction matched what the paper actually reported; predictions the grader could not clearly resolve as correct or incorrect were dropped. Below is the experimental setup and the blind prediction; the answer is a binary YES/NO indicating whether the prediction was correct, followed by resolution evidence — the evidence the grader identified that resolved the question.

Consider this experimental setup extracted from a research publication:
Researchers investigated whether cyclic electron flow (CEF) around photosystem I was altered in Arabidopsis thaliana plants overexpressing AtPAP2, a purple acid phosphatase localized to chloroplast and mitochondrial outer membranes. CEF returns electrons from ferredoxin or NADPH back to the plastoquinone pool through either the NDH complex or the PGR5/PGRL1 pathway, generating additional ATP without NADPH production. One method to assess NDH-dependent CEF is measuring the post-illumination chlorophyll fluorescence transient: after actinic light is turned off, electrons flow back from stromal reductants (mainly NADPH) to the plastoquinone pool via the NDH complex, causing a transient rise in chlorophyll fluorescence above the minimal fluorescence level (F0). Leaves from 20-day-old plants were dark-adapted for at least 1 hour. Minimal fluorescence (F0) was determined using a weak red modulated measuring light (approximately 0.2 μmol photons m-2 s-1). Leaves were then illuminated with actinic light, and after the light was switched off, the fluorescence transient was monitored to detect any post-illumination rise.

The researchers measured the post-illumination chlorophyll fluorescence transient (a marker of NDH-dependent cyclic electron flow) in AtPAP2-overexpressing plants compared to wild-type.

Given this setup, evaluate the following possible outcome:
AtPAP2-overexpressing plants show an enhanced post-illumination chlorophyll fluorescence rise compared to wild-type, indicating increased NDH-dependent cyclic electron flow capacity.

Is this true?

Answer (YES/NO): NO